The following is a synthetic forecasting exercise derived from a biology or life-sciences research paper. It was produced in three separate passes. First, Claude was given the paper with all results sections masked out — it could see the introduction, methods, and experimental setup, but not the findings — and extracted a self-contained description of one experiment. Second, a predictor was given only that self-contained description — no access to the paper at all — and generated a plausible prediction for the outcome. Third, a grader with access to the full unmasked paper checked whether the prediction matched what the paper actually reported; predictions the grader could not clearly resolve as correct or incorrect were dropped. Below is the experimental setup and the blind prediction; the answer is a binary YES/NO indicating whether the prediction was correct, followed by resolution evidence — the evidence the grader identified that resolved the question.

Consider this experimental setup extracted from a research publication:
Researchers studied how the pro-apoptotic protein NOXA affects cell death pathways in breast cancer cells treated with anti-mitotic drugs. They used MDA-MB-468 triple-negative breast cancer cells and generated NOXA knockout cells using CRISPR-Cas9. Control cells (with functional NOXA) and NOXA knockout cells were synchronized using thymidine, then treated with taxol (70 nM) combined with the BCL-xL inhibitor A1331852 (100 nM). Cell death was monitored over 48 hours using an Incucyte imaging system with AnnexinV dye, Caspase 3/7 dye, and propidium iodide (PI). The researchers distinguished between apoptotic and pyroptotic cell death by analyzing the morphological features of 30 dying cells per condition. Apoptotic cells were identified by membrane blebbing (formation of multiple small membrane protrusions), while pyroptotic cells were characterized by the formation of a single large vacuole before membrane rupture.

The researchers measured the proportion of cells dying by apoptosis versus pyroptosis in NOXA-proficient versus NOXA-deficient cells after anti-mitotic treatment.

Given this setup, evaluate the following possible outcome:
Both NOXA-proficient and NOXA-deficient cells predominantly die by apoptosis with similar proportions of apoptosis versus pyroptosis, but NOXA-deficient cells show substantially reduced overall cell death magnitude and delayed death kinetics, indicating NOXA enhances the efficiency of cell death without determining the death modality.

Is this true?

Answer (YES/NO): NO